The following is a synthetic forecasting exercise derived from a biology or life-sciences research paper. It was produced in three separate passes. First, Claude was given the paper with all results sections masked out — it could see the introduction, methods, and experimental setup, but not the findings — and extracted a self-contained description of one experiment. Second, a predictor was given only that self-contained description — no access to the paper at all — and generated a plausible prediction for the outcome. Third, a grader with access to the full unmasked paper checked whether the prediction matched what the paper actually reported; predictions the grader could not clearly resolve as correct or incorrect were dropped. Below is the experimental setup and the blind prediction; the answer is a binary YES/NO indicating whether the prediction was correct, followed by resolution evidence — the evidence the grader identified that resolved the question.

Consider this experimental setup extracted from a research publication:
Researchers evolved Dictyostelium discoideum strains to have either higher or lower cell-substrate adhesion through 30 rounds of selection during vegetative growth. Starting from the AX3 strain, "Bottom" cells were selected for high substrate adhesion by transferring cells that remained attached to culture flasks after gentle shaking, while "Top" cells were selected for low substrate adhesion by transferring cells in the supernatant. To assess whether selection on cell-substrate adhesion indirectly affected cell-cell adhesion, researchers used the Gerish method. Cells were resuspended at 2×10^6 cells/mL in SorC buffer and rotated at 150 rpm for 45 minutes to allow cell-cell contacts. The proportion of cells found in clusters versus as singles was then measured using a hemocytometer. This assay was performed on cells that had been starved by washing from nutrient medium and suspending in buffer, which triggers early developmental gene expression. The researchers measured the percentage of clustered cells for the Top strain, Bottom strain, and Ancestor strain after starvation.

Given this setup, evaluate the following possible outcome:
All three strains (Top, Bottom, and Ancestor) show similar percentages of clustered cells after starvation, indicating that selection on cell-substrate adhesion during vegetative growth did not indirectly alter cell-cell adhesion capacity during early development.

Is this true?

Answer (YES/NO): NO